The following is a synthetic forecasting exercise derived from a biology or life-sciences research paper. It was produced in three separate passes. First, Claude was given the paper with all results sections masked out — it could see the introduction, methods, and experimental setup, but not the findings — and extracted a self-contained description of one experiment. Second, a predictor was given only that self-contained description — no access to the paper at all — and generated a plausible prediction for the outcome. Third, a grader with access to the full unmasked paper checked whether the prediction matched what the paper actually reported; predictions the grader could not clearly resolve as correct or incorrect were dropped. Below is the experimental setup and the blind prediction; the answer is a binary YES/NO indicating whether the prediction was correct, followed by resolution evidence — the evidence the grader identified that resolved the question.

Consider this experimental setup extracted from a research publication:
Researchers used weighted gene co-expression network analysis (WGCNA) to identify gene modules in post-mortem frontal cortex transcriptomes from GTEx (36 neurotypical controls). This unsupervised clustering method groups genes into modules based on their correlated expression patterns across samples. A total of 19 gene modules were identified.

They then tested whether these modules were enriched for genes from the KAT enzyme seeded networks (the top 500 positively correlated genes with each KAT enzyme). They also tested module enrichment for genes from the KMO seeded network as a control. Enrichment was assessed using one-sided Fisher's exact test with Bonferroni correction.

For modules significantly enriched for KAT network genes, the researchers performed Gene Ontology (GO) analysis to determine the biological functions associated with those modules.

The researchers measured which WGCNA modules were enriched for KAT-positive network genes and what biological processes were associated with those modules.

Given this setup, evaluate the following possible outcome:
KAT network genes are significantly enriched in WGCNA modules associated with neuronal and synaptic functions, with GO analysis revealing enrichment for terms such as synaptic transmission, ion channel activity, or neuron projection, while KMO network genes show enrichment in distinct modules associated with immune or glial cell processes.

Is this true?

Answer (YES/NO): NO